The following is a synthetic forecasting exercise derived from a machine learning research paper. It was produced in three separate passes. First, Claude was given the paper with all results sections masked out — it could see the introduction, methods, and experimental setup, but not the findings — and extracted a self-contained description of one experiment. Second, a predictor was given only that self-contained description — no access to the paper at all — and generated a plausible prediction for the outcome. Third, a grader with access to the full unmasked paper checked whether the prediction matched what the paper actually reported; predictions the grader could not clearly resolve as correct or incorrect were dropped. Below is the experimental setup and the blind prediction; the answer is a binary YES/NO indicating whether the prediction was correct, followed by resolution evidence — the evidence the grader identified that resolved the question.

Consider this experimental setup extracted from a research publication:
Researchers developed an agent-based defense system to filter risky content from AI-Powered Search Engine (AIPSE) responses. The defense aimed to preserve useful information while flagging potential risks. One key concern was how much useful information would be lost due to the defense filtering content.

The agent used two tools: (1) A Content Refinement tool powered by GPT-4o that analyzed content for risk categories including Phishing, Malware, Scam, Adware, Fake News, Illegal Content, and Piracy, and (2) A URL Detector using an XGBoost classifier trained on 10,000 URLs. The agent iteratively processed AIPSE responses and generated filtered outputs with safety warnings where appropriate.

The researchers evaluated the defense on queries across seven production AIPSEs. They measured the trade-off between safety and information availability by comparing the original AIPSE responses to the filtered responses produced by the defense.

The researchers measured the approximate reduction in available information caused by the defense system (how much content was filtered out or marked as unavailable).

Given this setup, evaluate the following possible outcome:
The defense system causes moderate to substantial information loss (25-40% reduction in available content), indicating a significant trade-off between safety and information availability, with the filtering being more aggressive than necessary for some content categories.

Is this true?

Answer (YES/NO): NO